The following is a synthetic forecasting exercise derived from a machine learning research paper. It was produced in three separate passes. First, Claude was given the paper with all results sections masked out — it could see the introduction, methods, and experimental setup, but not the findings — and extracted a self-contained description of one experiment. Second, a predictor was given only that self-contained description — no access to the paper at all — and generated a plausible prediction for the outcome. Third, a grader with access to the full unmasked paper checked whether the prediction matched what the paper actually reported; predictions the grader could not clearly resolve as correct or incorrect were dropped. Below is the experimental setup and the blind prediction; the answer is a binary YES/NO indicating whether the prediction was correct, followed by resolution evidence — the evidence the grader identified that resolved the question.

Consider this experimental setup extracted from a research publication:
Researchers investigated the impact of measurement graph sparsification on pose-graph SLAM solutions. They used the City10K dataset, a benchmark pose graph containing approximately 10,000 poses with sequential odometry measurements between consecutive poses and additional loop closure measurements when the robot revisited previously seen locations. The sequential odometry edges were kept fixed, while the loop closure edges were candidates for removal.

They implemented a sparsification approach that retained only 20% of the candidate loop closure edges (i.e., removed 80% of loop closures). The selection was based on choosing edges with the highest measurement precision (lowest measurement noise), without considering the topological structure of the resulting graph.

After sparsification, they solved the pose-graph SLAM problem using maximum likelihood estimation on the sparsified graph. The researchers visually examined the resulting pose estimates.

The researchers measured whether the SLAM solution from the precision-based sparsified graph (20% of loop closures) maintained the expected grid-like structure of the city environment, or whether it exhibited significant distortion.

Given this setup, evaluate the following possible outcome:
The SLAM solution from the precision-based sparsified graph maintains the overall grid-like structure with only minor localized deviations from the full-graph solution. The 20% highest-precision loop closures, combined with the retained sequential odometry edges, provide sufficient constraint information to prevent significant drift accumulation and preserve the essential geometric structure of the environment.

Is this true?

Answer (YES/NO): NO